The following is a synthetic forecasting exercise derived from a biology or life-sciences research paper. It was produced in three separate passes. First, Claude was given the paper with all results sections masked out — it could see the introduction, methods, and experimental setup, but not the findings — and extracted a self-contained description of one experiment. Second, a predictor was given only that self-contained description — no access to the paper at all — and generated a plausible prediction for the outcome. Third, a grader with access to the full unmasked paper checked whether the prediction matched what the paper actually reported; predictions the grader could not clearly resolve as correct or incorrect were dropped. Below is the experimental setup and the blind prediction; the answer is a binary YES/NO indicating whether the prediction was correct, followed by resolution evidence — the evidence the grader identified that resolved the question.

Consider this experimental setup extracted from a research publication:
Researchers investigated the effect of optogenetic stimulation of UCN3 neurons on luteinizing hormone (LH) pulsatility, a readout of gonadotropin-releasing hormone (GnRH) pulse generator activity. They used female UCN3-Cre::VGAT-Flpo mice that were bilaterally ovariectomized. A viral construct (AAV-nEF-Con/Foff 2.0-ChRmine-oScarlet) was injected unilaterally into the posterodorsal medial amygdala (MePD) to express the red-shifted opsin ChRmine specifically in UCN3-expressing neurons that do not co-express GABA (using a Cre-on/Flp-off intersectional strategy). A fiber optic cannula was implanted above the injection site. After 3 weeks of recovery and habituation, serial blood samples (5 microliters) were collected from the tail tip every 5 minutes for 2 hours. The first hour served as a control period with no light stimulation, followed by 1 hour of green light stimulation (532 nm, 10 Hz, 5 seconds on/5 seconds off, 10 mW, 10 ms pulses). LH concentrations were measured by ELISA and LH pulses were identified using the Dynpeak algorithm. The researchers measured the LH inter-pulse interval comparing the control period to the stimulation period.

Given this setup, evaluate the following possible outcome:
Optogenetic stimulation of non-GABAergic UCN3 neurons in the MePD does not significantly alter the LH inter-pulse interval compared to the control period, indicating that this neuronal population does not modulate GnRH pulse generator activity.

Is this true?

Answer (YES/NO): NO